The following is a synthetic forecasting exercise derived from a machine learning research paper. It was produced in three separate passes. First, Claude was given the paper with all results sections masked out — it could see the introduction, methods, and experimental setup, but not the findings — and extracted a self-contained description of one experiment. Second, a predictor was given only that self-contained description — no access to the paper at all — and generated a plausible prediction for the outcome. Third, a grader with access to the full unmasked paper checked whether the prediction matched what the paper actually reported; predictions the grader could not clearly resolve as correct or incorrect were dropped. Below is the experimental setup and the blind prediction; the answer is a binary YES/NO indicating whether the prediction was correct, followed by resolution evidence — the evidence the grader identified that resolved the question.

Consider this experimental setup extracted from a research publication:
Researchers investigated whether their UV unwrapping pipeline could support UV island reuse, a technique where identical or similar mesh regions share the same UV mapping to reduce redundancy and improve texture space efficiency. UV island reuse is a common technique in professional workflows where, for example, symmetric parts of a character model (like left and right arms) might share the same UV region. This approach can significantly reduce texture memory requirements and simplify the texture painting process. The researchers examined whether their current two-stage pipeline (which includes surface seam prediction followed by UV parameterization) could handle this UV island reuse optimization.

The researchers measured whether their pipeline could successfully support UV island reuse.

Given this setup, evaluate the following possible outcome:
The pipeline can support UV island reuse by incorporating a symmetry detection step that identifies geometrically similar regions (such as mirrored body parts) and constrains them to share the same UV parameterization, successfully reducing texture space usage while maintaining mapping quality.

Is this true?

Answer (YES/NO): NO